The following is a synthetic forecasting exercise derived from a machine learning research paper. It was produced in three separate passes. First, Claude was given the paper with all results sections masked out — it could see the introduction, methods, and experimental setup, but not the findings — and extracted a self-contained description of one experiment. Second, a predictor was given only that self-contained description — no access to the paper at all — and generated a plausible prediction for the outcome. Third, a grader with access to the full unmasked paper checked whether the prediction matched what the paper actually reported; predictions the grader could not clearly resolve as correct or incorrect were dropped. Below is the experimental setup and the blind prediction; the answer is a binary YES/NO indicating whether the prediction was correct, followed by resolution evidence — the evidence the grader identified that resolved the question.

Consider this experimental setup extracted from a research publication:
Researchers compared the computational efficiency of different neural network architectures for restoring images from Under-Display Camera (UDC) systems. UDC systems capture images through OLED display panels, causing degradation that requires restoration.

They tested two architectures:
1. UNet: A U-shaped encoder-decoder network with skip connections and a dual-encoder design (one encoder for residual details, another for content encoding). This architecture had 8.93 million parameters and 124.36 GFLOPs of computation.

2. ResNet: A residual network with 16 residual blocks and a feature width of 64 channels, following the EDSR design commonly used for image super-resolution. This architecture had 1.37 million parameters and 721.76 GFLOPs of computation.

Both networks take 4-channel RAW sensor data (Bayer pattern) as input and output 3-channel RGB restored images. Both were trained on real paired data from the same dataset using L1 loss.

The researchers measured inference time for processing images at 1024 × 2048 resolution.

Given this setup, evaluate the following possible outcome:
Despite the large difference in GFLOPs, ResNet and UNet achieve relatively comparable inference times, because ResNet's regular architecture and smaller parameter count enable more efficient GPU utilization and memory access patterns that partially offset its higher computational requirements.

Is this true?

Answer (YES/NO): NO